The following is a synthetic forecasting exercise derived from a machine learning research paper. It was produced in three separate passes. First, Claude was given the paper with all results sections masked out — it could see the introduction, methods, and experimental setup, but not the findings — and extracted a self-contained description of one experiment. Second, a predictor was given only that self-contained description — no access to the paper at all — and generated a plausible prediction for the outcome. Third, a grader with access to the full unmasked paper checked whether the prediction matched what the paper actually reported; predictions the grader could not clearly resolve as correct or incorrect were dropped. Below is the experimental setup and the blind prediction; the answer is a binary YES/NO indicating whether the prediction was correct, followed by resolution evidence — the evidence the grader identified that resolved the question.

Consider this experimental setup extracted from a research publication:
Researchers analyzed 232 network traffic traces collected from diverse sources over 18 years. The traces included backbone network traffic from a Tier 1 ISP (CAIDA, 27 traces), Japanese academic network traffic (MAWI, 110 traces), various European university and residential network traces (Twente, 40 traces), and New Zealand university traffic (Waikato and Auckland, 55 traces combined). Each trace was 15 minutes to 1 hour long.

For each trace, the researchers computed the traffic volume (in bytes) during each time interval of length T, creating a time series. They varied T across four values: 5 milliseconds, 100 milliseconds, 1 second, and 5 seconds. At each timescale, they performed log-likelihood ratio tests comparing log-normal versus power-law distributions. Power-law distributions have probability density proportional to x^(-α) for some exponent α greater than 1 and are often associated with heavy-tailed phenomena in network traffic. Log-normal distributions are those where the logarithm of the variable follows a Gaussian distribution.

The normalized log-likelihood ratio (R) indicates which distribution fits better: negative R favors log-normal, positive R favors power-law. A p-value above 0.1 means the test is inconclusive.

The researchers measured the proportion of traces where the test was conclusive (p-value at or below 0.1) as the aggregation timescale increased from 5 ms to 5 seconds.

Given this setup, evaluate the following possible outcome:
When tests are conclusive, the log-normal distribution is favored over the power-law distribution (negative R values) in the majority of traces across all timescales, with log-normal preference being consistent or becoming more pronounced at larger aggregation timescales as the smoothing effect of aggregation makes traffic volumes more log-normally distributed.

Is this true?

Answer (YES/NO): NO